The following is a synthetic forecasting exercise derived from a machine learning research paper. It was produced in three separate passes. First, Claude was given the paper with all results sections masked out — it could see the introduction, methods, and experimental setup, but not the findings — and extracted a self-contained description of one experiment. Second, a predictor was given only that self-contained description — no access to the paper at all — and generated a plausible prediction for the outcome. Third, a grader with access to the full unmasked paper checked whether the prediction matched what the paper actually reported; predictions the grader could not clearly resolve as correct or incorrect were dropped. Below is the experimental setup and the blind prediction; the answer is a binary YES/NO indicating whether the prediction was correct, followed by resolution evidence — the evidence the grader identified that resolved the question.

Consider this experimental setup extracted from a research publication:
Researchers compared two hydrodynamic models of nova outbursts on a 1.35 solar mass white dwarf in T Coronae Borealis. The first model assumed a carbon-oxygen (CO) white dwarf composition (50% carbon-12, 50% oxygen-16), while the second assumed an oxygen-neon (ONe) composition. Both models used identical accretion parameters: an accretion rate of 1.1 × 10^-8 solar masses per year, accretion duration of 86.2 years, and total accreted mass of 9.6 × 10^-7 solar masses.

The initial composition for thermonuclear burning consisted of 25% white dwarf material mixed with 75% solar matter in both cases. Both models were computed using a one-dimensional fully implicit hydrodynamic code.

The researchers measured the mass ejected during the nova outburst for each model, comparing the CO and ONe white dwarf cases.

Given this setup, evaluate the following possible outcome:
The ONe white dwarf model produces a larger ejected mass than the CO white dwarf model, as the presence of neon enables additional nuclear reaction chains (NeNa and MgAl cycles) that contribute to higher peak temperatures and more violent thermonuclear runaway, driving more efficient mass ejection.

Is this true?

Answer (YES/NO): NO